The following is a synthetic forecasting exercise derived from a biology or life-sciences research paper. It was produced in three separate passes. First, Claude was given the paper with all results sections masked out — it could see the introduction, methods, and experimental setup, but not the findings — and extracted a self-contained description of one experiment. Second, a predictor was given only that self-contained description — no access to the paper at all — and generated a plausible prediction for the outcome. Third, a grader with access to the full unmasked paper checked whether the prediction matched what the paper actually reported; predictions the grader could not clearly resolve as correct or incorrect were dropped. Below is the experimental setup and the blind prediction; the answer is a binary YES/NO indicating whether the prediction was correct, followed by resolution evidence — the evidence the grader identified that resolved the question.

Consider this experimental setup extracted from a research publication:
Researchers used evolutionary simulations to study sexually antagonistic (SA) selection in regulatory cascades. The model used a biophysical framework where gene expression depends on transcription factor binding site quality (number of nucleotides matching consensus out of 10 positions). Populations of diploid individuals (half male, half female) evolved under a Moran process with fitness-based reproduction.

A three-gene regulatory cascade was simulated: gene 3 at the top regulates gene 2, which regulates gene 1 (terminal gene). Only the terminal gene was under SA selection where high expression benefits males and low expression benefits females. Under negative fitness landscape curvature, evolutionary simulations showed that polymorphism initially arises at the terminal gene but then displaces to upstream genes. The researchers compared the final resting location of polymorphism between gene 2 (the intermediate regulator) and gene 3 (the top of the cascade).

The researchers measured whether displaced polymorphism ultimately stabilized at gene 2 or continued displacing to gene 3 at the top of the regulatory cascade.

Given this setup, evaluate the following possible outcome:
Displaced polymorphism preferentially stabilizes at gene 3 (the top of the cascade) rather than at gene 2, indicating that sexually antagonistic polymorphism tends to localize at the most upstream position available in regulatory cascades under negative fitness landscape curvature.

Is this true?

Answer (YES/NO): YES